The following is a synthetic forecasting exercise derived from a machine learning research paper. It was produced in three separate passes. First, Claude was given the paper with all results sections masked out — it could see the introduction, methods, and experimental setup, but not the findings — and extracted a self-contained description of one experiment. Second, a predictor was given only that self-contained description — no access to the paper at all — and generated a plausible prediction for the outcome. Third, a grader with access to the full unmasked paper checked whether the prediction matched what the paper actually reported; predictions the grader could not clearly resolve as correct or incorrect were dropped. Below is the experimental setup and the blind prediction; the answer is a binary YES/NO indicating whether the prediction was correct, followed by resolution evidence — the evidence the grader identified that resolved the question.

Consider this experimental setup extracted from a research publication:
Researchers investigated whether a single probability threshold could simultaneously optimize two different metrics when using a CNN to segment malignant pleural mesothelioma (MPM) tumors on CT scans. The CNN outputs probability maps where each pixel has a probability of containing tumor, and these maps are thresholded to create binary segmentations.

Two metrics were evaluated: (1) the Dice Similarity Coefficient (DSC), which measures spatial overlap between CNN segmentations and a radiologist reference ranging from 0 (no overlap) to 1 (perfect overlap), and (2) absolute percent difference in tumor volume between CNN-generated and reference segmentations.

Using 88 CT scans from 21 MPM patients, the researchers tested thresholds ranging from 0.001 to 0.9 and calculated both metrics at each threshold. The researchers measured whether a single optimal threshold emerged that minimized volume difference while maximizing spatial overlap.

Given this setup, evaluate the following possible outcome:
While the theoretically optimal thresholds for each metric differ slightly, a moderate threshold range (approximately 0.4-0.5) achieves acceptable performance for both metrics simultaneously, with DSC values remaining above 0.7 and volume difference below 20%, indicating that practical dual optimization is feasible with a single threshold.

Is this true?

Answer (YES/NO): NO